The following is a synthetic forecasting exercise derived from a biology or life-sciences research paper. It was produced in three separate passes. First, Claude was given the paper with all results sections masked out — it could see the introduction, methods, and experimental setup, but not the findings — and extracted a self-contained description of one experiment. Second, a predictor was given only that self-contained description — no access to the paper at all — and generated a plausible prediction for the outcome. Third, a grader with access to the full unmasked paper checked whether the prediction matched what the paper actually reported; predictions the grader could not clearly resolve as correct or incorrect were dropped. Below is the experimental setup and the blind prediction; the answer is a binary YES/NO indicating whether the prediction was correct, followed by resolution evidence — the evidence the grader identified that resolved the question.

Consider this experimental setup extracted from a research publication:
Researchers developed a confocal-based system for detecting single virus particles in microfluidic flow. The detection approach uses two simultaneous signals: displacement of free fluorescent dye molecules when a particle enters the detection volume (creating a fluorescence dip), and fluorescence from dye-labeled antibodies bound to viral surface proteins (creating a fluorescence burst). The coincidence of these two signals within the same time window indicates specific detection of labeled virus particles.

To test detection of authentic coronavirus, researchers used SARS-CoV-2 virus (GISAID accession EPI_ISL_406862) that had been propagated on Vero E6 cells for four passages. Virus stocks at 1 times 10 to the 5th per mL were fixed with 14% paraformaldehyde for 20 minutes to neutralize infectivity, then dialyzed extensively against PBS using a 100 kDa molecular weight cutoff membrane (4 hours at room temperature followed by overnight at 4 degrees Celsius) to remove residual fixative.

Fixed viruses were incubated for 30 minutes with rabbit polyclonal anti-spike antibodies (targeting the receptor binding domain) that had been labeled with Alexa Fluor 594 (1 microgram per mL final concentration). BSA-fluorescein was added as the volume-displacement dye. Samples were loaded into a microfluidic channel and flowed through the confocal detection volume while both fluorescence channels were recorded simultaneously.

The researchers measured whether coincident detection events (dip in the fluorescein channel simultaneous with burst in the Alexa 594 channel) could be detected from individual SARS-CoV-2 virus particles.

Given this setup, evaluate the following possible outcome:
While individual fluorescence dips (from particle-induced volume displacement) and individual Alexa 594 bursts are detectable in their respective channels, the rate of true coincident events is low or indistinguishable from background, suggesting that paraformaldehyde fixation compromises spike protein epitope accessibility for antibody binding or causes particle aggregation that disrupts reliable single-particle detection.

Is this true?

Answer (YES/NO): NO